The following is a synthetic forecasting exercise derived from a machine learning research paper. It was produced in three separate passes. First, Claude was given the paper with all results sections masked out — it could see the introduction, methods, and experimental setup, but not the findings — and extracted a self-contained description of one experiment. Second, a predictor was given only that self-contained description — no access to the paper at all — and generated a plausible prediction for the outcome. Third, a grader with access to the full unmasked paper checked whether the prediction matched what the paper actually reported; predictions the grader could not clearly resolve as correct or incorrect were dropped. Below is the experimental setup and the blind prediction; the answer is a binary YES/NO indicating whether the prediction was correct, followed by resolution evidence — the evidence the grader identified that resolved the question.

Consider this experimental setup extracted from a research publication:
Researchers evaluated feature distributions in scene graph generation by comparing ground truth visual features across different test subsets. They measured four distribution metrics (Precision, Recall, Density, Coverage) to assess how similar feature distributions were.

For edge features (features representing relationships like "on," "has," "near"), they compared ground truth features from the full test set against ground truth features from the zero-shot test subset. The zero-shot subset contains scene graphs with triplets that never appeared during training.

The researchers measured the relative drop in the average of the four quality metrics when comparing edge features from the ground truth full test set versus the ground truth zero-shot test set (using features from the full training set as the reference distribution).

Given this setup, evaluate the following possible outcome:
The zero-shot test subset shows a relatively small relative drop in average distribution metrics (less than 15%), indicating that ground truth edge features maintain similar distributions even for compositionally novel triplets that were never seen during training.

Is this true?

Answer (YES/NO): NO